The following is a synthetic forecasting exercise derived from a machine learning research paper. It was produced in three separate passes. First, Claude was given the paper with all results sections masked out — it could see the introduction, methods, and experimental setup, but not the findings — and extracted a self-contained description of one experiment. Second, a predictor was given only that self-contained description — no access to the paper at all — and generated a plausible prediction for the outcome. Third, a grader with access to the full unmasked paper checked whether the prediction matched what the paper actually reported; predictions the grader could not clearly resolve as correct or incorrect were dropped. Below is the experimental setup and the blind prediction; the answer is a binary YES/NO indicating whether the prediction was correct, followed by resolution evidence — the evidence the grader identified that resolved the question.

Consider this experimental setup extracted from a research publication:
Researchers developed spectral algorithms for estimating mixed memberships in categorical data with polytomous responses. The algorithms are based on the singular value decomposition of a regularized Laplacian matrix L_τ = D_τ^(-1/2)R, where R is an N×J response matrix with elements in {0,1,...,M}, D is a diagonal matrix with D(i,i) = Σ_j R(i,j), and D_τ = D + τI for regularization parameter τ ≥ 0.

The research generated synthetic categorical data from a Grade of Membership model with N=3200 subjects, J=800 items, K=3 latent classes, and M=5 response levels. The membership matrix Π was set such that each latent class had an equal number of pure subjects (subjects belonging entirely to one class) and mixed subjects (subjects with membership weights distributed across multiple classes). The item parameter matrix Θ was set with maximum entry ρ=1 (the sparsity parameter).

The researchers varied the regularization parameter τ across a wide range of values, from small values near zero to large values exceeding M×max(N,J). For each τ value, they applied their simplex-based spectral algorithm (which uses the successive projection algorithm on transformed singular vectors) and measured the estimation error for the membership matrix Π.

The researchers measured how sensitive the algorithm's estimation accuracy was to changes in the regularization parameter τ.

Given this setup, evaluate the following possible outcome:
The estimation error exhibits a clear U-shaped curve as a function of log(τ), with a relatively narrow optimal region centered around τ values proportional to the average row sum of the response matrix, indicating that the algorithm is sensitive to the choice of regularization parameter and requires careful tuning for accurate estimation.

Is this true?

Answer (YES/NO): NO